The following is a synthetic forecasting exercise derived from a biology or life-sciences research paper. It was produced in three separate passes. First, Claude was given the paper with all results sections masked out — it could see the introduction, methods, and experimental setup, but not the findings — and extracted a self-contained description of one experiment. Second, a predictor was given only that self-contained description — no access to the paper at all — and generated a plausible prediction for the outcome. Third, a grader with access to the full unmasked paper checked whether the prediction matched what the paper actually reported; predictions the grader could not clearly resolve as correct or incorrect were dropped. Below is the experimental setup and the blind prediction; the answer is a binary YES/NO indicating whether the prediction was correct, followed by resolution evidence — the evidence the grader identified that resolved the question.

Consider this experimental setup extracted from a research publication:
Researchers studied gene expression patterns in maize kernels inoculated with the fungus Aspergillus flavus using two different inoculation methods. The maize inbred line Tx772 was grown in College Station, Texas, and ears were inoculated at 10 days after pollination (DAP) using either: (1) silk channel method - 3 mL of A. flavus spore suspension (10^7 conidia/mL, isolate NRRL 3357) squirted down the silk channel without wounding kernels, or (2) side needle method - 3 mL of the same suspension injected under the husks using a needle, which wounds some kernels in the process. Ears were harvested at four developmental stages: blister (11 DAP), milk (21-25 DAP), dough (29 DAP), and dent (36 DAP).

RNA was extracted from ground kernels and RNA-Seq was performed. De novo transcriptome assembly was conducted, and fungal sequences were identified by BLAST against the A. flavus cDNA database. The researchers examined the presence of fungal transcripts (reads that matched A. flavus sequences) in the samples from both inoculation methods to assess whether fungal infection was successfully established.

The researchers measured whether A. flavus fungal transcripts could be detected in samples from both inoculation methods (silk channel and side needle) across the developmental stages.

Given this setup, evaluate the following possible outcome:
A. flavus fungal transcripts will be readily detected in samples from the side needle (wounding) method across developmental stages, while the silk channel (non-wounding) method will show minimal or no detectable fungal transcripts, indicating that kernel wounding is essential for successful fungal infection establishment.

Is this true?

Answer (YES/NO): NO